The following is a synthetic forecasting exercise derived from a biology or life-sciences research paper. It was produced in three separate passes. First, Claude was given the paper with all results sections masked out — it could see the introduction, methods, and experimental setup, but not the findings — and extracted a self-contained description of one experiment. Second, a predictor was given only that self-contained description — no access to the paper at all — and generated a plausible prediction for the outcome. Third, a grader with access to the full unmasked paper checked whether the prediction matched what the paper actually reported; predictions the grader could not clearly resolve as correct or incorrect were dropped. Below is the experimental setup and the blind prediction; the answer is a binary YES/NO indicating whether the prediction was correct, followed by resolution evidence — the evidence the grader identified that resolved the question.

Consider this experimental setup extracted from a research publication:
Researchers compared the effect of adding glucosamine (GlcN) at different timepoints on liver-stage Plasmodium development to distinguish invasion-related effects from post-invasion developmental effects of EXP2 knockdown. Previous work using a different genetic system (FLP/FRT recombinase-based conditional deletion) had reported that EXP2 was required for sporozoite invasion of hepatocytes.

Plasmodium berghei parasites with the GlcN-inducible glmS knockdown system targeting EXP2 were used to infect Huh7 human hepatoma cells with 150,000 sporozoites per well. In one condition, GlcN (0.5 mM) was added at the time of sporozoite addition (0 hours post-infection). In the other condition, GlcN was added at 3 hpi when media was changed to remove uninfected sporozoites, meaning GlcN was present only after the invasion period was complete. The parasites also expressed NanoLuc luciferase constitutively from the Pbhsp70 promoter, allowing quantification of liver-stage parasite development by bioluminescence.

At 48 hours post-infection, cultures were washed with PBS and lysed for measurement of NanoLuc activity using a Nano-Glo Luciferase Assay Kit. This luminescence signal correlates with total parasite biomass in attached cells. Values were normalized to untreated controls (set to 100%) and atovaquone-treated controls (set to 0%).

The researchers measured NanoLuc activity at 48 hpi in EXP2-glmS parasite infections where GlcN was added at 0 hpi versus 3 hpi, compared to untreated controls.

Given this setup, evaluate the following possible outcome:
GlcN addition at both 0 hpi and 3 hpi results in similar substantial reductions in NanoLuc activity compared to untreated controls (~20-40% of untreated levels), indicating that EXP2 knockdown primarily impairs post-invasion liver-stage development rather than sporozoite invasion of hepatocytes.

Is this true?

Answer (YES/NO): YES